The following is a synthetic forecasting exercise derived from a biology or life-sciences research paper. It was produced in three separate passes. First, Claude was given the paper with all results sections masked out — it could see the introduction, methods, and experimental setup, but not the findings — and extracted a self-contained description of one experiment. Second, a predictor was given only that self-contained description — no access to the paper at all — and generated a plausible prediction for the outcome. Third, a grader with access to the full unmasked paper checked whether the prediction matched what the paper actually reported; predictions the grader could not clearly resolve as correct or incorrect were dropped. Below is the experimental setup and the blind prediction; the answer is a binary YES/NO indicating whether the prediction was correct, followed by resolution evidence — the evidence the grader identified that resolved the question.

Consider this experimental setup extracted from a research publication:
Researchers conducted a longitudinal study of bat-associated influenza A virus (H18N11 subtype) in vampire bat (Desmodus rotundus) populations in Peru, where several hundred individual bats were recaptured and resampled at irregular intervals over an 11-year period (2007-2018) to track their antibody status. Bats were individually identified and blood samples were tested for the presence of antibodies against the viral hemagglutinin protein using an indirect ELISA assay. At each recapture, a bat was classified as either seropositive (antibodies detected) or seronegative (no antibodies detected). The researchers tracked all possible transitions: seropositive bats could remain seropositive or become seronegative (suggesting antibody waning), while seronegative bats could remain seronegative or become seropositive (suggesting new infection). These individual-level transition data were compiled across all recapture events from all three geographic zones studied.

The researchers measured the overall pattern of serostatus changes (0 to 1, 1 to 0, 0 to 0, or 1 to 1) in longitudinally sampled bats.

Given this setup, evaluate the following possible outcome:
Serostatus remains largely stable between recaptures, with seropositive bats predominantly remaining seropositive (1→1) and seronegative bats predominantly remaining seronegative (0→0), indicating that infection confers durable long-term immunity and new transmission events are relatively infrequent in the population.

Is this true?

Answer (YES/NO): NO